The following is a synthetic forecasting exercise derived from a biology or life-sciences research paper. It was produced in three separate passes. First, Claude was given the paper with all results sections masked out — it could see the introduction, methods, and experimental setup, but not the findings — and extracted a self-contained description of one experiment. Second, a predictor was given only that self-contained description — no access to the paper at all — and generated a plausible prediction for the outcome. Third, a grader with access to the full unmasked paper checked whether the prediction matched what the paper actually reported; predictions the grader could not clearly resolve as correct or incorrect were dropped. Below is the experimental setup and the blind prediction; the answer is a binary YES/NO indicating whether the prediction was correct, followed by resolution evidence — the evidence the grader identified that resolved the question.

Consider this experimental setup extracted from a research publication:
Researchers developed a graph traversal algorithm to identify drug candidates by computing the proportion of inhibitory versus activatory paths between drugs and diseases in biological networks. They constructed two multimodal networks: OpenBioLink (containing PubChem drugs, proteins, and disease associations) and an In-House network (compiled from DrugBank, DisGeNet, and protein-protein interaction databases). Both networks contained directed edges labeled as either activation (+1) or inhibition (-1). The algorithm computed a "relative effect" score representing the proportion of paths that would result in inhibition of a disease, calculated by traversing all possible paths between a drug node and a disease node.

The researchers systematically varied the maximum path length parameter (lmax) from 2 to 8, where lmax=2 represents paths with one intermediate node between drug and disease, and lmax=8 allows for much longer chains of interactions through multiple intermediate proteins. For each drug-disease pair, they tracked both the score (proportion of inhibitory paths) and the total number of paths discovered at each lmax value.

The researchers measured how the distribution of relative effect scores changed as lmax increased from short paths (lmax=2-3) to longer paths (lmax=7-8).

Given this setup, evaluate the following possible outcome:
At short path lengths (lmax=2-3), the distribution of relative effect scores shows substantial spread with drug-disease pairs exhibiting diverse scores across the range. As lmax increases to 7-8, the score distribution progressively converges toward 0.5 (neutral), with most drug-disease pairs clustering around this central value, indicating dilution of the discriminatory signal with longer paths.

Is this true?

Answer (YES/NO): NO